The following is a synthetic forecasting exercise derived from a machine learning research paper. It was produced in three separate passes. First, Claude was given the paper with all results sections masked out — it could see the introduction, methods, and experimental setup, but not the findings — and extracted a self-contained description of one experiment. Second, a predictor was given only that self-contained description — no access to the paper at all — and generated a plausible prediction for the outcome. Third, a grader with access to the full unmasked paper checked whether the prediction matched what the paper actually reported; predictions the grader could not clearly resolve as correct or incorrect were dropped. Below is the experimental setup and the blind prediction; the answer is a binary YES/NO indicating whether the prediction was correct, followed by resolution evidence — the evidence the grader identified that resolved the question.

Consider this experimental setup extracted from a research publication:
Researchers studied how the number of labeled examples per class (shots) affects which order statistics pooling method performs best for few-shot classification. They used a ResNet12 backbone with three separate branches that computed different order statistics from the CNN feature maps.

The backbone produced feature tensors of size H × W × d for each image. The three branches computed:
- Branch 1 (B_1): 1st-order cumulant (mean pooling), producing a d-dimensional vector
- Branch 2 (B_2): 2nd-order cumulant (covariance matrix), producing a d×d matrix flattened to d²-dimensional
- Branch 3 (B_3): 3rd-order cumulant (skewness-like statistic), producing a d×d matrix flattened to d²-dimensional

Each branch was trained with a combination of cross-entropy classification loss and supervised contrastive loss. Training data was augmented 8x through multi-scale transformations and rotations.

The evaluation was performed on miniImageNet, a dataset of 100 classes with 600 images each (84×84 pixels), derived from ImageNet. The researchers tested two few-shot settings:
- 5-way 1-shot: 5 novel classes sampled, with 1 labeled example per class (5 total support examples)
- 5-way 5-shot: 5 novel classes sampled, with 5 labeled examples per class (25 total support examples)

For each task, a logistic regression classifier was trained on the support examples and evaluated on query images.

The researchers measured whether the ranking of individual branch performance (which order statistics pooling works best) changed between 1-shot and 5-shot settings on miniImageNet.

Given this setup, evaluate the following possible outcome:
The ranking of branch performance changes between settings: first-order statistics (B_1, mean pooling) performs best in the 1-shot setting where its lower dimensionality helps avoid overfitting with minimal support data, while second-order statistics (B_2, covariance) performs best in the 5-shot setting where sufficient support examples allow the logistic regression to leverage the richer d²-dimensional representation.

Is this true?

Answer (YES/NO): YES